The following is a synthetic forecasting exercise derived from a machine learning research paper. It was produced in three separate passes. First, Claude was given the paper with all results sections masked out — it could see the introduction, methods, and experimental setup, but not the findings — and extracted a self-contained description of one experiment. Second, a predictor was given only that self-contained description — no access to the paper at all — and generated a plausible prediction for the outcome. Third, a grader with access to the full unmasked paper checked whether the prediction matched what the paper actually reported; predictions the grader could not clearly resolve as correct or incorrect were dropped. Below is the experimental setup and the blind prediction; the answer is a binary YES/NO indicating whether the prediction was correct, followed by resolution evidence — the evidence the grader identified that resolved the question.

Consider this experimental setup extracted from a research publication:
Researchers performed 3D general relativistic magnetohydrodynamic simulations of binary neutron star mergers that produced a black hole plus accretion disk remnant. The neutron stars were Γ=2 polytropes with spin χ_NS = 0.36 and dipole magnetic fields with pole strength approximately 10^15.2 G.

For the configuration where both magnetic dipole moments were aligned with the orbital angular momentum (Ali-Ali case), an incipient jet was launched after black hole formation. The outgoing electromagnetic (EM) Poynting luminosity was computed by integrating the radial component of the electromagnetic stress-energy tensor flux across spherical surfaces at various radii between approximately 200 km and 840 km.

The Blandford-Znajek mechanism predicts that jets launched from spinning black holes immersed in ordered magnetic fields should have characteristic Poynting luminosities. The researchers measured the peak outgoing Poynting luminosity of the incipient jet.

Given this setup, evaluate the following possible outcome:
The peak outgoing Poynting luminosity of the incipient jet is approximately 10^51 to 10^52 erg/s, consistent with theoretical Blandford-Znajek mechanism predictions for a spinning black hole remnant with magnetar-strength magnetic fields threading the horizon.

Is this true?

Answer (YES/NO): YES